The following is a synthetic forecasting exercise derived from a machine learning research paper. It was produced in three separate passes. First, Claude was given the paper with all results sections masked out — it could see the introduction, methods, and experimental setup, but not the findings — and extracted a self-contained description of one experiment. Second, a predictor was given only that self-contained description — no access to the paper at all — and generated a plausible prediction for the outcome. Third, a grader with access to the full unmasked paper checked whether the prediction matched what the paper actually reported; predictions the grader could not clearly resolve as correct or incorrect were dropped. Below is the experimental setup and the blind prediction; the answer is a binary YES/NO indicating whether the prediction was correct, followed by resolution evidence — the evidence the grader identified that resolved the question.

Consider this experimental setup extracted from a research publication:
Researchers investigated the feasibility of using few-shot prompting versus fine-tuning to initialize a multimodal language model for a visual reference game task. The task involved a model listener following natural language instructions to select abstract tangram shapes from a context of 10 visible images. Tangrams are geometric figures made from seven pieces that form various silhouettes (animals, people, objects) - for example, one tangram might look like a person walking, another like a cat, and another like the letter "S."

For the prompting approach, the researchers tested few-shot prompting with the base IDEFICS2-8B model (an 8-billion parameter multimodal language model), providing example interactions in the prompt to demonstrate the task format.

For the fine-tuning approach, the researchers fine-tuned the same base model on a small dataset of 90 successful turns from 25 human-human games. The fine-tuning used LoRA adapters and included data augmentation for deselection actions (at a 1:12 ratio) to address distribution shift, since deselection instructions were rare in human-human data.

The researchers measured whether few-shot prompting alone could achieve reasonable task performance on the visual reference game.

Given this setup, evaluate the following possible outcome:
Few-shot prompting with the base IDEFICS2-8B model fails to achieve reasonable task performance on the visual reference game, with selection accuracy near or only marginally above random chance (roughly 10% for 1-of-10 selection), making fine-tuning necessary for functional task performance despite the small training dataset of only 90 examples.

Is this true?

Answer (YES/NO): YES